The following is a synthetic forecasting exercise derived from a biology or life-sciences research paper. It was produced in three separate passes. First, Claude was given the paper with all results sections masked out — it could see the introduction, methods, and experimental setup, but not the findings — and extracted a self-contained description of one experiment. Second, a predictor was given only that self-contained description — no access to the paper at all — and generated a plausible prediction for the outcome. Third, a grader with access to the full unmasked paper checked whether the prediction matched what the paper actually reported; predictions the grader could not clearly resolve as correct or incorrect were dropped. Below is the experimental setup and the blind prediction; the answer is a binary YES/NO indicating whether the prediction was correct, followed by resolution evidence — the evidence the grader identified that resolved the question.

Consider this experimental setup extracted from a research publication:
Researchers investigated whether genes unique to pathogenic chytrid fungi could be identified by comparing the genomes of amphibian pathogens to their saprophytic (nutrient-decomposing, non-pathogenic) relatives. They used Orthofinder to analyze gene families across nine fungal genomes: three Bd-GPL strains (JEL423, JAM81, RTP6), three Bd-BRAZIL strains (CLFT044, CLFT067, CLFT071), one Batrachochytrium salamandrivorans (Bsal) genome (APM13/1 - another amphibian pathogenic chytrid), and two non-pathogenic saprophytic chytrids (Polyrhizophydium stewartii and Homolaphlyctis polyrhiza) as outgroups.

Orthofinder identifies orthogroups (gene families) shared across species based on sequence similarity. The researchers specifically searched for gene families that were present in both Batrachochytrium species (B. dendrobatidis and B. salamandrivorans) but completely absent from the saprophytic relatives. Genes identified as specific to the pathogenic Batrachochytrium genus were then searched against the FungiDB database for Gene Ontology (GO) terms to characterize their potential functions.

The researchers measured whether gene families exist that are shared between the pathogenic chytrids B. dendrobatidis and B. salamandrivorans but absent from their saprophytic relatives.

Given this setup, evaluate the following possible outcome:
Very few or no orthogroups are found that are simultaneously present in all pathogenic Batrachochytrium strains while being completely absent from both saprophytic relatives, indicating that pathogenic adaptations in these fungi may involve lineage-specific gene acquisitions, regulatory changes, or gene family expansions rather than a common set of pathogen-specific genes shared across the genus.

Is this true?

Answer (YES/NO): NO